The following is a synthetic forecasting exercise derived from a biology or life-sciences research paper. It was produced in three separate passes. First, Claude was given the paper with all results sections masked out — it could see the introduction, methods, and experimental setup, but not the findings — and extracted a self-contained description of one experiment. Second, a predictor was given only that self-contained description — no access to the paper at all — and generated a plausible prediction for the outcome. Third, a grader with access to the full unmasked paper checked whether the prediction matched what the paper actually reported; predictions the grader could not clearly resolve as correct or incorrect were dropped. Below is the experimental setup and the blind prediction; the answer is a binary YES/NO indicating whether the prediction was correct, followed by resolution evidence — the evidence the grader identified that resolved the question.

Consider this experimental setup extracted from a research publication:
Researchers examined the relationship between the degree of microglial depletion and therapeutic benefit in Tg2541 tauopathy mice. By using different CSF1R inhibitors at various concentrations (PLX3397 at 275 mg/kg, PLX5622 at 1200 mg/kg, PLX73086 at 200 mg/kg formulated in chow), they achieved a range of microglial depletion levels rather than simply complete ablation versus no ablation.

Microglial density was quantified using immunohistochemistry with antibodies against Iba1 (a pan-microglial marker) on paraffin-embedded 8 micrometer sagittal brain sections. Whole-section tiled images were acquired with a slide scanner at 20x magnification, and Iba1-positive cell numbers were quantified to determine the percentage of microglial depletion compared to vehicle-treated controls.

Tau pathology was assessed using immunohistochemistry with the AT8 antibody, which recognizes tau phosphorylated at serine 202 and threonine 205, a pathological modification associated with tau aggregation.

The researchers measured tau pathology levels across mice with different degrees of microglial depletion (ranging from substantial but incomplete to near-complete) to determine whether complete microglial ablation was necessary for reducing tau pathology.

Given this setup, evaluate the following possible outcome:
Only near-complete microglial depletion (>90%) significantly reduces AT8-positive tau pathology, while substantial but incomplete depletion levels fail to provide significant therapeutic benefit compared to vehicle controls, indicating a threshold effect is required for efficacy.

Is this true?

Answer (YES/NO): NO